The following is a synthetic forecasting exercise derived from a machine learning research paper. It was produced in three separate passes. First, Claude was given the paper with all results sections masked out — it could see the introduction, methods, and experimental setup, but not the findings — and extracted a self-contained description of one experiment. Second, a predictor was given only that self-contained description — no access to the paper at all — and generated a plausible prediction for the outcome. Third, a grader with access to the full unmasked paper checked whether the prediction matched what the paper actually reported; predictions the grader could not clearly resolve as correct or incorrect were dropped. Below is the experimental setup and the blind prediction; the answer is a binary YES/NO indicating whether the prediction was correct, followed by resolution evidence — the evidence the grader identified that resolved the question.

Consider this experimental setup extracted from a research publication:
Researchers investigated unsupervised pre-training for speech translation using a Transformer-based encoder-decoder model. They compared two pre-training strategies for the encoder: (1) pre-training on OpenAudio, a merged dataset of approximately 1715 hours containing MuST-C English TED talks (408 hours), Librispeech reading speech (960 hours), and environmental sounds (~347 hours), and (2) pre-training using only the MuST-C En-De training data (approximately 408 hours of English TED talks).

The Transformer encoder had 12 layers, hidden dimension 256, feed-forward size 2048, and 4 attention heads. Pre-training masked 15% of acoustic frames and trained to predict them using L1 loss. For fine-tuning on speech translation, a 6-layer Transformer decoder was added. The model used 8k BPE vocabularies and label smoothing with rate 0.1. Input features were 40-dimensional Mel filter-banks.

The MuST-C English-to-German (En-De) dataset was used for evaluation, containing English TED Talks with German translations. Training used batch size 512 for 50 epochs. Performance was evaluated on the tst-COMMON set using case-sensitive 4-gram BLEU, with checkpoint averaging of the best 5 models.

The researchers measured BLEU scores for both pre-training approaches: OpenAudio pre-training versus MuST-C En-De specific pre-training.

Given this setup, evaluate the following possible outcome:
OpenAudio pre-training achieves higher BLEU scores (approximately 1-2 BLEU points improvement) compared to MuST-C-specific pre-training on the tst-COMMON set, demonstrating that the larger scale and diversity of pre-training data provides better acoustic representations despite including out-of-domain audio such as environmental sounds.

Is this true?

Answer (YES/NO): NO